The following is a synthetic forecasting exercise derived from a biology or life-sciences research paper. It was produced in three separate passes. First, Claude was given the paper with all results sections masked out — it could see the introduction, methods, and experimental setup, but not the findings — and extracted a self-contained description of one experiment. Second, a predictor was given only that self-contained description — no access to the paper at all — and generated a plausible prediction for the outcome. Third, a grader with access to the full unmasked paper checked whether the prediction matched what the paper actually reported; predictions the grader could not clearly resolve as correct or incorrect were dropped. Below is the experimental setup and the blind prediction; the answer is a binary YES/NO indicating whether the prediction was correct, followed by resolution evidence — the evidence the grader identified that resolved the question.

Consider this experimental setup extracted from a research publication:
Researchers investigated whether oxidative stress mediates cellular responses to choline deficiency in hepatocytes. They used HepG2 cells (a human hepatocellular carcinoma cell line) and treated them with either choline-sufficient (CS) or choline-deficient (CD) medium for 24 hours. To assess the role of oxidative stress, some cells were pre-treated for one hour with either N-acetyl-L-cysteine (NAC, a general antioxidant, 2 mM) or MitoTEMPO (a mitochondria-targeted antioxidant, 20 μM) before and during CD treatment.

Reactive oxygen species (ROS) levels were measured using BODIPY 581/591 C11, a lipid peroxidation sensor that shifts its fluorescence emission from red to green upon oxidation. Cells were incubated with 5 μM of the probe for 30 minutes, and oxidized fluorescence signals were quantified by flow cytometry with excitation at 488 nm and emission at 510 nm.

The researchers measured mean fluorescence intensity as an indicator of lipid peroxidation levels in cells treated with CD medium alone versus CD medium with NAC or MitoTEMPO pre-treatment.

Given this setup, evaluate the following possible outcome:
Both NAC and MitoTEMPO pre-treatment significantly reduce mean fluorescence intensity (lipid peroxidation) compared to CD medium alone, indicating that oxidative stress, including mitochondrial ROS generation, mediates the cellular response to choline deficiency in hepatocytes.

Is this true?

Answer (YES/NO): YES